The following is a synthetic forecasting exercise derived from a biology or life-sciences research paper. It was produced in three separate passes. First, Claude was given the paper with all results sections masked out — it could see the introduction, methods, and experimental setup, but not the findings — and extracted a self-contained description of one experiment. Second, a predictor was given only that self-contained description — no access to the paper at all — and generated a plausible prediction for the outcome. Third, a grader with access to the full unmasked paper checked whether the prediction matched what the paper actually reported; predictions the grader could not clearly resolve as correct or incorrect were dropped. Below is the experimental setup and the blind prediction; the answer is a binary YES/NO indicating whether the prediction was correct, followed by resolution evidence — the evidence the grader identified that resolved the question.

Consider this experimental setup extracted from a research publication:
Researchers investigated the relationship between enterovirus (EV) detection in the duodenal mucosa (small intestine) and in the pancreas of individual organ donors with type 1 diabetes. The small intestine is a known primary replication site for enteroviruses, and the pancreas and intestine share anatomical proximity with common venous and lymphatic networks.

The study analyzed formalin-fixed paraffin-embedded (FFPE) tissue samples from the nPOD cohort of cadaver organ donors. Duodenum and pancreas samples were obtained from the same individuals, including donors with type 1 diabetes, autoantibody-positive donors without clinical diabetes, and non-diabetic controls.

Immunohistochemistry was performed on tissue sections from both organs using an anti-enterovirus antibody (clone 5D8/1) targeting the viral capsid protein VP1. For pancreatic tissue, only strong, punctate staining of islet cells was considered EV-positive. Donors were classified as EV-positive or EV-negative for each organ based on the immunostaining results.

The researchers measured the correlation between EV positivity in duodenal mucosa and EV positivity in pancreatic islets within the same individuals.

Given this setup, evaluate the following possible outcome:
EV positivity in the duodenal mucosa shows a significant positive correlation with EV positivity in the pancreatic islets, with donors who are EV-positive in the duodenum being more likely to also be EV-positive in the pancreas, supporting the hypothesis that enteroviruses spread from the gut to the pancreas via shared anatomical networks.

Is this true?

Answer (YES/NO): NO